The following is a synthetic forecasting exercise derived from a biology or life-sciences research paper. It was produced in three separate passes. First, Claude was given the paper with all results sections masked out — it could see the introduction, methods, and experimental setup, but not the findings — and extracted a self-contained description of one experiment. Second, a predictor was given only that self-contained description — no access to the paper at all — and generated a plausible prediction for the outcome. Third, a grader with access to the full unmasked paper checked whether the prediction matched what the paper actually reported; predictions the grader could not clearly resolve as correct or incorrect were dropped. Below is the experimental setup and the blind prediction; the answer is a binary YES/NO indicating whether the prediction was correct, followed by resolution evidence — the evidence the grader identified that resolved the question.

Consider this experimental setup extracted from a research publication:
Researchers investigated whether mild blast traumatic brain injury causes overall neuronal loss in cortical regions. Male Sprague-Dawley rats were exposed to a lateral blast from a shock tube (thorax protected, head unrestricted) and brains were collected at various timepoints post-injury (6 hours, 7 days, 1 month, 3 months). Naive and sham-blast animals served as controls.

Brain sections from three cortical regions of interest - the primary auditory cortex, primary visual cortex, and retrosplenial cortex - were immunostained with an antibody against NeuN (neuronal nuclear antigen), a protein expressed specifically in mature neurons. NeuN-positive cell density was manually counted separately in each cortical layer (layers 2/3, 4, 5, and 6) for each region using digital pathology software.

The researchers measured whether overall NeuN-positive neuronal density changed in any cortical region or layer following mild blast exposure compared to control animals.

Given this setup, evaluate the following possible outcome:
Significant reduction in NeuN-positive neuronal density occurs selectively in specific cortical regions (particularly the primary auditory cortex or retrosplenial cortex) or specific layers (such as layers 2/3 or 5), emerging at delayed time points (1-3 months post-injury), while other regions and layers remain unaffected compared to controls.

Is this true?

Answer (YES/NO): NO